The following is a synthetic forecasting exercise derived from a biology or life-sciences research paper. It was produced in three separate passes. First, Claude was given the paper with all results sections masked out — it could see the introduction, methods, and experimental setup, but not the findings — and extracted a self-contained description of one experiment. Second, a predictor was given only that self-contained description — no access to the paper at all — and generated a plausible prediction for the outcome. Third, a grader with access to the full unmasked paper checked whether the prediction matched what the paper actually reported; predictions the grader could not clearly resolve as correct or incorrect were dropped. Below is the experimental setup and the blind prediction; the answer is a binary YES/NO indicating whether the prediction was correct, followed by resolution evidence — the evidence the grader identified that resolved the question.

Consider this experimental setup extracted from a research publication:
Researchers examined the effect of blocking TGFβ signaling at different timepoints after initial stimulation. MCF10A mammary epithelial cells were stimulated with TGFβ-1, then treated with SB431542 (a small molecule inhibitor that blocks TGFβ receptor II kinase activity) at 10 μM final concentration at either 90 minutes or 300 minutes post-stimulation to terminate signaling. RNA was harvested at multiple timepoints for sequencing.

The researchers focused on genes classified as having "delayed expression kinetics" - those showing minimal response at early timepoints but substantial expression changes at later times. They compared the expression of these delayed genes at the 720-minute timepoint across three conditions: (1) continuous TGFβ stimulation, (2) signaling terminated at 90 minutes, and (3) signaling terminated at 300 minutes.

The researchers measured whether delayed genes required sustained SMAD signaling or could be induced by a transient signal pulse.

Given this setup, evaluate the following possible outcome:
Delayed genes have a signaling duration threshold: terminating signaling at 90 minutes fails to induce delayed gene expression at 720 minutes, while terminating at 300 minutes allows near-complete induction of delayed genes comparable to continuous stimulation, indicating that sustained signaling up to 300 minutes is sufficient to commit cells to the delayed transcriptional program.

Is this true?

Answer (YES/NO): NO